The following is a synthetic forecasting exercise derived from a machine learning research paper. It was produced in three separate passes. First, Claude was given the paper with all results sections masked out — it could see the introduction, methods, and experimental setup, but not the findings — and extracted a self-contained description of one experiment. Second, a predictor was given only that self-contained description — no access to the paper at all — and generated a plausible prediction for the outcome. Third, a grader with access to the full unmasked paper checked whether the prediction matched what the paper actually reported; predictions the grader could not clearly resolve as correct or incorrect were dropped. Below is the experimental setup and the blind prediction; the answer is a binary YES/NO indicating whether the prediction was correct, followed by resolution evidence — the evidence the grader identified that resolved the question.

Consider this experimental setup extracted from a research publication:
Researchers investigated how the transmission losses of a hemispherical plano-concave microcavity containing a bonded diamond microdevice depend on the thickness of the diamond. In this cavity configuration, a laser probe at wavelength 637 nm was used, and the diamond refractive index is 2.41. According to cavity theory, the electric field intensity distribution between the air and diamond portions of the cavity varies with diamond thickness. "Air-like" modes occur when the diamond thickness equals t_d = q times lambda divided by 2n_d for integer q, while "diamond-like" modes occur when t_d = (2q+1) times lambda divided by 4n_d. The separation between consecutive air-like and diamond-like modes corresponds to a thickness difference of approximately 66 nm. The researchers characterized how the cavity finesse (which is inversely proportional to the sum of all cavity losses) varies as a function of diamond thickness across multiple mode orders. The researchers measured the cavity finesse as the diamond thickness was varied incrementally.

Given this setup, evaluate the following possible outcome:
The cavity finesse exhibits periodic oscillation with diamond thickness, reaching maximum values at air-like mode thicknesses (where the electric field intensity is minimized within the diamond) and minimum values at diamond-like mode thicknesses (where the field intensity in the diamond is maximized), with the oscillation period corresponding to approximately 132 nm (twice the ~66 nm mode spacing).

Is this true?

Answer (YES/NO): YES